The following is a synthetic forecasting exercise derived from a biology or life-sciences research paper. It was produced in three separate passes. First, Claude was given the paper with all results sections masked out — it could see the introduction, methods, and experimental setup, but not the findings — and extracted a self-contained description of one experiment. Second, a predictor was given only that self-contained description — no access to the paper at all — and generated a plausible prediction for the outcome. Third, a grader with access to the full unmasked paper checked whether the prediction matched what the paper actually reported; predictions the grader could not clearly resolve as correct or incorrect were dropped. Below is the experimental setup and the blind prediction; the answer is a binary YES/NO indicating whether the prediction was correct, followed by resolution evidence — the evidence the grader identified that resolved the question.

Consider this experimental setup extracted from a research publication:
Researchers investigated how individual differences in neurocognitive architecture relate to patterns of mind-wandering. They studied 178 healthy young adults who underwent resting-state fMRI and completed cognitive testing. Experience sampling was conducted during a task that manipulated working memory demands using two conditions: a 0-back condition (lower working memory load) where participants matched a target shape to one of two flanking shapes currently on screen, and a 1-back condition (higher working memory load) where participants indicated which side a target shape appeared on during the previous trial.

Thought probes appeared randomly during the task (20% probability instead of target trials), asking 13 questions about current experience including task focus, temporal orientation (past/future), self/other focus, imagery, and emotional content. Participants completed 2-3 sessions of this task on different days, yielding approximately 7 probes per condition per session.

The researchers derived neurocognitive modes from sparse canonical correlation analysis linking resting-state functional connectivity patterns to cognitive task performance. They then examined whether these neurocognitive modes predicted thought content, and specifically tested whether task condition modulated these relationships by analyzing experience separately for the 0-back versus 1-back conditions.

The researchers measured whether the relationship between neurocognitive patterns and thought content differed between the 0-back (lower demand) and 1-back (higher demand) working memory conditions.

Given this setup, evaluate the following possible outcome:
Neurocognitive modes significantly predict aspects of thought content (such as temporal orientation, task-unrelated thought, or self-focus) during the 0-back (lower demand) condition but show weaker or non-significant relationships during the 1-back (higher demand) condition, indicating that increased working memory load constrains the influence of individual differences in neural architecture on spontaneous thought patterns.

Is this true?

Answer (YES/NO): NO